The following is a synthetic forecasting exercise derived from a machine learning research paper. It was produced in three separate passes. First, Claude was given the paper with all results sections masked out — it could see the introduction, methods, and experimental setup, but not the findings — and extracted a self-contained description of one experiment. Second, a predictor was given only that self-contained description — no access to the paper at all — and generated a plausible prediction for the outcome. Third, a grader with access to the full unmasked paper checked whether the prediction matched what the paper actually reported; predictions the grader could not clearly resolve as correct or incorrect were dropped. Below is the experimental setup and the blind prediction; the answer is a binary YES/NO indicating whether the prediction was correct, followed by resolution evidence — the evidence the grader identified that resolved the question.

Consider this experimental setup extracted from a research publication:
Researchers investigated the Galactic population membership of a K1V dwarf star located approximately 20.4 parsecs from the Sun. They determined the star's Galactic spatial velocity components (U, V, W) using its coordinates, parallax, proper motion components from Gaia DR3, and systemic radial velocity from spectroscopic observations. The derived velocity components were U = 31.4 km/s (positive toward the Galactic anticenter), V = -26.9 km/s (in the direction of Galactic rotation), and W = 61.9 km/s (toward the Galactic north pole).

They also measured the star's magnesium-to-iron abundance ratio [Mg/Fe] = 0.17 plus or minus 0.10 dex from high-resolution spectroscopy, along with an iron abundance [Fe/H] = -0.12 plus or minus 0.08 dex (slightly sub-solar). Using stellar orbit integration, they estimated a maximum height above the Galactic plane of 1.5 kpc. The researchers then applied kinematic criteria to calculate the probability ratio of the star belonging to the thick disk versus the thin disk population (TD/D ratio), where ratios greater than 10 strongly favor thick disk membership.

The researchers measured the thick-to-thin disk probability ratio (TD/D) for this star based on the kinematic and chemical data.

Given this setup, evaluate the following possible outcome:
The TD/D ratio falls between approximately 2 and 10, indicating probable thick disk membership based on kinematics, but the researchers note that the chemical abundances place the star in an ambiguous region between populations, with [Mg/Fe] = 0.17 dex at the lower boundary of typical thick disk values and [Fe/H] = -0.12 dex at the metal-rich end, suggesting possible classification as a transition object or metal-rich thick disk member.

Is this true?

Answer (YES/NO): NO